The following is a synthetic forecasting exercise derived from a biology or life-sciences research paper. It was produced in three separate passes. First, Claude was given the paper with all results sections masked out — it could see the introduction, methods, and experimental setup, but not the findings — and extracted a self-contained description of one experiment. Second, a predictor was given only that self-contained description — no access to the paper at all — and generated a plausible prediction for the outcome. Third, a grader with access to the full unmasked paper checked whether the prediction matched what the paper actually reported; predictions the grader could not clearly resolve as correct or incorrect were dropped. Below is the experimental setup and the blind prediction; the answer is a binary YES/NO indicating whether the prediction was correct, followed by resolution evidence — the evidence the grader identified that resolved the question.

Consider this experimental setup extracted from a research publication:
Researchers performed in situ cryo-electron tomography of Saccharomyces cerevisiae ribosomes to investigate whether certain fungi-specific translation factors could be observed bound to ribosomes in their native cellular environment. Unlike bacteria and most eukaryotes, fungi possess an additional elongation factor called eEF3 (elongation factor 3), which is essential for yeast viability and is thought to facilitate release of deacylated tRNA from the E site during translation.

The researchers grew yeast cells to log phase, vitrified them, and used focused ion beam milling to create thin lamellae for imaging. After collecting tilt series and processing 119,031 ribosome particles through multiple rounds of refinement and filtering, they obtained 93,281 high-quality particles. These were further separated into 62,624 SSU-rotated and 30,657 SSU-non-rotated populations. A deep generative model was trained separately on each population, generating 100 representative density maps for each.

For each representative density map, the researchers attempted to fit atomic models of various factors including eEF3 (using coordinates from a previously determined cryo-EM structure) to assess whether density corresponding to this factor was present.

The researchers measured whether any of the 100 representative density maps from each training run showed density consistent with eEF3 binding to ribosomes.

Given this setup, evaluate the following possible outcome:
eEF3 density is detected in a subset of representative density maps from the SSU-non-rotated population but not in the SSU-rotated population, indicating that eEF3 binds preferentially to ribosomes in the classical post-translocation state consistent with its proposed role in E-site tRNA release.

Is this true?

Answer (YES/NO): NO